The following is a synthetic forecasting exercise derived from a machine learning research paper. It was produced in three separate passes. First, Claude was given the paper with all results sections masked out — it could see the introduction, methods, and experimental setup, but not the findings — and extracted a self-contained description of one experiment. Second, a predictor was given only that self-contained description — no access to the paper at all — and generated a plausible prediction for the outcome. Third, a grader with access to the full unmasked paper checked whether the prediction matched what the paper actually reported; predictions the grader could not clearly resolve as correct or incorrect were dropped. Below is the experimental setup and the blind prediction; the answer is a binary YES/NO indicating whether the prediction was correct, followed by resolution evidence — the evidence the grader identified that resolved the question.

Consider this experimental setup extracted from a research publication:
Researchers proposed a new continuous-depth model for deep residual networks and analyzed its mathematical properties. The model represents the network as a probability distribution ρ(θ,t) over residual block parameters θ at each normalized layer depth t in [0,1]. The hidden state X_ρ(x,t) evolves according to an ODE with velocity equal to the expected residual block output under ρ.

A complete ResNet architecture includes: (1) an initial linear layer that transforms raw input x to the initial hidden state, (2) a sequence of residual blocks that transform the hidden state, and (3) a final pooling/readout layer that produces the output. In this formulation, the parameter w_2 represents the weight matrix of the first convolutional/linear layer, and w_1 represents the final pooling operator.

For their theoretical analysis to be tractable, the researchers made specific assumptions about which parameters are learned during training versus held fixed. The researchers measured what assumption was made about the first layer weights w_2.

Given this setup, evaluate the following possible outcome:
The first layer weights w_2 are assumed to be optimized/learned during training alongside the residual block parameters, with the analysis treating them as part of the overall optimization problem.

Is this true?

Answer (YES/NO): NO